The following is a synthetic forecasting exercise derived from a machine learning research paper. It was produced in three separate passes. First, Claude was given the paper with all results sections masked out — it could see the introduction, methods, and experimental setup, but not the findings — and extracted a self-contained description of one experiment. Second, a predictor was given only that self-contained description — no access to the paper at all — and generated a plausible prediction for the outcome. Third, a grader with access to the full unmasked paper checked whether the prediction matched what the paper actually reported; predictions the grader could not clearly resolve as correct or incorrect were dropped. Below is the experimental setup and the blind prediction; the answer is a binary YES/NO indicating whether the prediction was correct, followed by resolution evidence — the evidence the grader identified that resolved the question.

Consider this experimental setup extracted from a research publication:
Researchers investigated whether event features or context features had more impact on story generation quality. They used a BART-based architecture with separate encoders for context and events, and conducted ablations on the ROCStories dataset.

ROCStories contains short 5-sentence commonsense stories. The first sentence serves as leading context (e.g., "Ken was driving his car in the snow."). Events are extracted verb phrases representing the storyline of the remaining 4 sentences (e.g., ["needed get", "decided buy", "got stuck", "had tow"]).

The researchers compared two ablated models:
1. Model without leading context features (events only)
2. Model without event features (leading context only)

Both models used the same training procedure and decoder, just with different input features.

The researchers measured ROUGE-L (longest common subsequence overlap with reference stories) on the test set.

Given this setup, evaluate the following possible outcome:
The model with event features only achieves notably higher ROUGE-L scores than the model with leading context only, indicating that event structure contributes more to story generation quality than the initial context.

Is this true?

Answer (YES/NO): YES